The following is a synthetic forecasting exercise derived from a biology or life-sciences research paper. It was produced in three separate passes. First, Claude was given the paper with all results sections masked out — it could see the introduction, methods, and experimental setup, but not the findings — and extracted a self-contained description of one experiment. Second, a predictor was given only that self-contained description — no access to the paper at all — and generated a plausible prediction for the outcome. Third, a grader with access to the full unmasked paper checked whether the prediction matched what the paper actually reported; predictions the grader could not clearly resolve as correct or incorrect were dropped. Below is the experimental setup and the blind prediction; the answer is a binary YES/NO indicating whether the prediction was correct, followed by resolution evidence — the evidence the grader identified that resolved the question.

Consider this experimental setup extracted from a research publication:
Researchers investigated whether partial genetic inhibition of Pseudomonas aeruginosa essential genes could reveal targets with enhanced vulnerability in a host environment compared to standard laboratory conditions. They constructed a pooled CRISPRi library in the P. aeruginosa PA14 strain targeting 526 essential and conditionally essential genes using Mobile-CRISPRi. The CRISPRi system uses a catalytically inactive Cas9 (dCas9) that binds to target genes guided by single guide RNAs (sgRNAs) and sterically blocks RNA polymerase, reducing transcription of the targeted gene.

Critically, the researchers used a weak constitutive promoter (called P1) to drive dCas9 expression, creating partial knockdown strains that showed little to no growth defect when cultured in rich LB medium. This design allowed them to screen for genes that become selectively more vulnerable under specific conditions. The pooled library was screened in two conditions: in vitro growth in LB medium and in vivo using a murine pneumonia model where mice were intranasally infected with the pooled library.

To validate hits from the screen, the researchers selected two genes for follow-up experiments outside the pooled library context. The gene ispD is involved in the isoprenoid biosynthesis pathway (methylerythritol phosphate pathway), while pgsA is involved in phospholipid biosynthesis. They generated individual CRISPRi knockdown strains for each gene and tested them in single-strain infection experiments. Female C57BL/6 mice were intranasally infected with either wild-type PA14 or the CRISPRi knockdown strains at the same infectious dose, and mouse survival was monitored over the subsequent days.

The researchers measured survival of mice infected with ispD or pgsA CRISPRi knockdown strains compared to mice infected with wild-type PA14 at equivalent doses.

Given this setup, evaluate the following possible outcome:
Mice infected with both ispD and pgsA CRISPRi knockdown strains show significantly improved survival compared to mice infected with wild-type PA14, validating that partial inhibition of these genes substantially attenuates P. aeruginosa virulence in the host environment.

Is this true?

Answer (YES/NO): YES